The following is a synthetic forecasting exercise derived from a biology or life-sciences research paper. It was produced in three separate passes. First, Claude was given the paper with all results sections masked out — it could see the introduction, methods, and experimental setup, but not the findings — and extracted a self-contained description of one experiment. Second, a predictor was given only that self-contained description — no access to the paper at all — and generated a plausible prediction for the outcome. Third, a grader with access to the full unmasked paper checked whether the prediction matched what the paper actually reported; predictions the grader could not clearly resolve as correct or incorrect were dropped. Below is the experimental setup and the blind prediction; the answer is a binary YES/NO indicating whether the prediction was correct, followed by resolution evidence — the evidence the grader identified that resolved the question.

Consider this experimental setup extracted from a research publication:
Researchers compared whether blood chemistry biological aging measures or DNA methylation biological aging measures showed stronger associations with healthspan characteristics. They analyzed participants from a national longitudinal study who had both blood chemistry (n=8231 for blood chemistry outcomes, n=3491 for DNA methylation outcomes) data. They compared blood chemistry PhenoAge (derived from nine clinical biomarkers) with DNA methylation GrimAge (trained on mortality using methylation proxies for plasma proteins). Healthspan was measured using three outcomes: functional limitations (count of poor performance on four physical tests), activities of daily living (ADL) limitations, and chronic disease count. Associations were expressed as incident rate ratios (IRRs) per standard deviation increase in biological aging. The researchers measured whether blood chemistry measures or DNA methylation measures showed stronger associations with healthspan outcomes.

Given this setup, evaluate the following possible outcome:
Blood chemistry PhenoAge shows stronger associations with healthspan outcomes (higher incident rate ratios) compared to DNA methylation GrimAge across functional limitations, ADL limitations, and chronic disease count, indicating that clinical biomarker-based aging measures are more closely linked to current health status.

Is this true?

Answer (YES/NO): NO